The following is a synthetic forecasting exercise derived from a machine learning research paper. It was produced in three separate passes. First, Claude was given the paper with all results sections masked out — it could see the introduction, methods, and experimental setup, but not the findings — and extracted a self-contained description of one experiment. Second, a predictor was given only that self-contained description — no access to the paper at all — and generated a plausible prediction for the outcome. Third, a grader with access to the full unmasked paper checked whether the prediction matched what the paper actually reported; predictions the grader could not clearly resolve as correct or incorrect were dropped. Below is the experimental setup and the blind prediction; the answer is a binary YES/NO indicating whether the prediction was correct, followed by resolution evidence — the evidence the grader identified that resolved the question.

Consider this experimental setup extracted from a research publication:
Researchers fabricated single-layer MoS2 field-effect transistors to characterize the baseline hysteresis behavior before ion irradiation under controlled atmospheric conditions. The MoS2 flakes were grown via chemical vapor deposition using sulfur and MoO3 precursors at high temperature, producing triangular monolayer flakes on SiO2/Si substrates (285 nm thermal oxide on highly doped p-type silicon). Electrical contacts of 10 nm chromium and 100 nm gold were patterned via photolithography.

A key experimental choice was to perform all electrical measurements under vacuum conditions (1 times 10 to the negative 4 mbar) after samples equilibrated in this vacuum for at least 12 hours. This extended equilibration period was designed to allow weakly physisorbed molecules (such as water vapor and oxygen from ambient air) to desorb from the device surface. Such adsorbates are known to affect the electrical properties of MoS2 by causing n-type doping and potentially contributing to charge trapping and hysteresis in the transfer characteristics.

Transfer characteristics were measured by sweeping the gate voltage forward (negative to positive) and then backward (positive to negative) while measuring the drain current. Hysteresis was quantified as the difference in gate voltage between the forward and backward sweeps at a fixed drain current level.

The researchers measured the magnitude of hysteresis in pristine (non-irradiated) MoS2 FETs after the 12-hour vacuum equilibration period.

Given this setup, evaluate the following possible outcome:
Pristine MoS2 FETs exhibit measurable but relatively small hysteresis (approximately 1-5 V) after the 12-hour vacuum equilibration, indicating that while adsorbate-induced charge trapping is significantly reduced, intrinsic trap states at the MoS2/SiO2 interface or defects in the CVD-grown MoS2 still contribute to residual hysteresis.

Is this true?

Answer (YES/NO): NO